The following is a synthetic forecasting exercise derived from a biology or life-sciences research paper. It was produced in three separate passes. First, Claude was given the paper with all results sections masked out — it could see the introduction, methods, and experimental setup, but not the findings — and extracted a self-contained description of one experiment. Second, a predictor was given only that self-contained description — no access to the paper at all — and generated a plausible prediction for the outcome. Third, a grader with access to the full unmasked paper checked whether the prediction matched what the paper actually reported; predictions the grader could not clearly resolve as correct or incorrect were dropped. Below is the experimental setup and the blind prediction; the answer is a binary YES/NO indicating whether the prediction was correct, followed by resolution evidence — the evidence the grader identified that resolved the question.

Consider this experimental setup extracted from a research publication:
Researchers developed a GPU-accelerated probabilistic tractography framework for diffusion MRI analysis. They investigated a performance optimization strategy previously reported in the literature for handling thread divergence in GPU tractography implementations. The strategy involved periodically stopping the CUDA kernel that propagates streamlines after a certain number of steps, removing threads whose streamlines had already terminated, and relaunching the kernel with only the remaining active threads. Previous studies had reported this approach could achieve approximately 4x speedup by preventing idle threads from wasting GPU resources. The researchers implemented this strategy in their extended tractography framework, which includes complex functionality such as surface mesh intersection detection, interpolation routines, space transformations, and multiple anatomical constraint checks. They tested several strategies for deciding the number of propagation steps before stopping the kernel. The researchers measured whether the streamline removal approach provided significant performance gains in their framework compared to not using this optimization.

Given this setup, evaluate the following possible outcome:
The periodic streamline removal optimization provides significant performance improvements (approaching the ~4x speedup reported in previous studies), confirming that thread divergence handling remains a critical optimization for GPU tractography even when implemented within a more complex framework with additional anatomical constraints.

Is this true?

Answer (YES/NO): NO